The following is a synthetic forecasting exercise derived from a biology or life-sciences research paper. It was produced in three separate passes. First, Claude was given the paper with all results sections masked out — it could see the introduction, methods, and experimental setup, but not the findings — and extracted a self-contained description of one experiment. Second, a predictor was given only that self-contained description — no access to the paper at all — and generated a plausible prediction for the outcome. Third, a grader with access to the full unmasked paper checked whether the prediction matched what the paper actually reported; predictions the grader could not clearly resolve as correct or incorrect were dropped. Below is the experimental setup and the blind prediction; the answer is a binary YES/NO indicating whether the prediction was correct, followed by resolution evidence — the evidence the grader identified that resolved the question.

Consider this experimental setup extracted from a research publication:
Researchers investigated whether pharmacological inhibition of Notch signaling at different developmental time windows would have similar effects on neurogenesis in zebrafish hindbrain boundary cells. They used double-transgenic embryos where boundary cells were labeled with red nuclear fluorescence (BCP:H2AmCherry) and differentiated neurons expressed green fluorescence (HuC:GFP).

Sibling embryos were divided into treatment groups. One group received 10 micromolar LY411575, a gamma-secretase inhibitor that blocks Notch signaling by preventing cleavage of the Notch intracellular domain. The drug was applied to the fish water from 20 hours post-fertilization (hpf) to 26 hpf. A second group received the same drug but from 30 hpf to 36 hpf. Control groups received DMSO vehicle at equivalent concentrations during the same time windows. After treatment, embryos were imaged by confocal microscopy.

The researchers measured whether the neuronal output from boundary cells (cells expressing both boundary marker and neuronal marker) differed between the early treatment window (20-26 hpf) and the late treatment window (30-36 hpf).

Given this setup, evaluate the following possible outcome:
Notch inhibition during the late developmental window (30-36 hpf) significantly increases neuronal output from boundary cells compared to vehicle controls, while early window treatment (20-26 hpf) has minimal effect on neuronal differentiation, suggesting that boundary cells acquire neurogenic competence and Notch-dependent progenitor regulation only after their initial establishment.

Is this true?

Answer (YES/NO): YES